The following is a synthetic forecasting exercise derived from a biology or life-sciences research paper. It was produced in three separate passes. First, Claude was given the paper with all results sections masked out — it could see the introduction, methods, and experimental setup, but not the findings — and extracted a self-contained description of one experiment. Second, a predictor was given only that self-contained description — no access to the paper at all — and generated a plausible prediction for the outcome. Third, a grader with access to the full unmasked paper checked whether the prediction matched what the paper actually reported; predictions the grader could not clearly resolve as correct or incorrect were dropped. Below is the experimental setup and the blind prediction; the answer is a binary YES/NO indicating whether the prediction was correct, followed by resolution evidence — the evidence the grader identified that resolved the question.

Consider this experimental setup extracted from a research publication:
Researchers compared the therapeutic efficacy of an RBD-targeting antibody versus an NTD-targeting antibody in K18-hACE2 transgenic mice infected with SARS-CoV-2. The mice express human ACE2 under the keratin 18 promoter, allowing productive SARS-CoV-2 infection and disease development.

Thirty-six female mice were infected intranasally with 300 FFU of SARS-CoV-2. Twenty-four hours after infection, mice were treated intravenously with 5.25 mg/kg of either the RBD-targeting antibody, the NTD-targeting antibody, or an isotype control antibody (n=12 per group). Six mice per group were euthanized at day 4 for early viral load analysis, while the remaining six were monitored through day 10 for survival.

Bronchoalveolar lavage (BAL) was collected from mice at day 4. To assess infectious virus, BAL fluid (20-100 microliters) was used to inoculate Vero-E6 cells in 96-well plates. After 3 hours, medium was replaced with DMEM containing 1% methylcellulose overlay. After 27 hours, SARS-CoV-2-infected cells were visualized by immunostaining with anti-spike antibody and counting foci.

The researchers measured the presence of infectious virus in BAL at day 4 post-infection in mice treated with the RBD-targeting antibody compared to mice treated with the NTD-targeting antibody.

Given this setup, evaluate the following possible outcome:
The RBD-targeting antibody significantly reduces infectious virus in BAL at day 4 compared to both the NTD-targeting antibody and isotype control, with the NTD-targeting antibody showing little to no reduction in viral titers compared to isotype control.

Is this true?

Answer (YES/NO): NO